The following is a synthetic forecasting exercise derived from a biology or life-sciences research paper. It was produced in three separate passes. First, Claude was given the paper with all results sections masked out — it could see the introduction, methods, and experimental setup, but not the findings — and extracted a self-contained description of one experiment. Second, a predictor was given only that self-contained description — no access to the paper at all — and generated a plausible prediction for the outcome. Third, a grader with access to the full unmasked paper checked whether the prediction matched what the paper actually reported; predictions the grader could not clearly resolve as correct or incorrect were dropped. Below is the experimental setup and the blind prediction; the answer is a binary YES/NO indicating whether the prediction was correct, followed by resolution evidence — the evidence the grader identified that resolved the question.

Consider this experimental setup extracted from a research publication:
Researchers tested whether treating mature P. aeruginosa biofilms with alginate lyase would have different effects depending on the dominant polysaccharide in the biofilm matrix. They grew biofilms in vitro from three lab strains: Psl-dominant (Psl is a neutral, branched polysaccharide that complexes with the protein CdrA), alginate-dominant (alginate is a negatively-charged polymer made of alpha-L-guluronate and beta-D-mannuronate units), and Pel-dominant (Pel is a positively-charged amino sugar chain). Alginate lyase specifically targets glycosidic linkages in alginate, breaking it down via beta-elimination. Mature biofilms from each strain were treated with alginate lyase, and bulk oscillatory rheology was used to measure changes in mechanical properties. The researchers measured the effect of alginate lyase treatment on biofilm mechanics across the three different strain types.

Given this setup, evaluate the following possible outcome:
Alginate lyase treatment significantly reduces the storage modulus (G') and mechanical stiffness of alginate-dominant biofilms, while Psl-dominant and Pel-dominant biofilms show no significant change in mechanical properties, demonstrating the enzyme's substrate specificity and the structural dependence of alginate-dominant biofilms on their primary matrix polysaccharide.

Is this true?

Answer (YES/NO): NO